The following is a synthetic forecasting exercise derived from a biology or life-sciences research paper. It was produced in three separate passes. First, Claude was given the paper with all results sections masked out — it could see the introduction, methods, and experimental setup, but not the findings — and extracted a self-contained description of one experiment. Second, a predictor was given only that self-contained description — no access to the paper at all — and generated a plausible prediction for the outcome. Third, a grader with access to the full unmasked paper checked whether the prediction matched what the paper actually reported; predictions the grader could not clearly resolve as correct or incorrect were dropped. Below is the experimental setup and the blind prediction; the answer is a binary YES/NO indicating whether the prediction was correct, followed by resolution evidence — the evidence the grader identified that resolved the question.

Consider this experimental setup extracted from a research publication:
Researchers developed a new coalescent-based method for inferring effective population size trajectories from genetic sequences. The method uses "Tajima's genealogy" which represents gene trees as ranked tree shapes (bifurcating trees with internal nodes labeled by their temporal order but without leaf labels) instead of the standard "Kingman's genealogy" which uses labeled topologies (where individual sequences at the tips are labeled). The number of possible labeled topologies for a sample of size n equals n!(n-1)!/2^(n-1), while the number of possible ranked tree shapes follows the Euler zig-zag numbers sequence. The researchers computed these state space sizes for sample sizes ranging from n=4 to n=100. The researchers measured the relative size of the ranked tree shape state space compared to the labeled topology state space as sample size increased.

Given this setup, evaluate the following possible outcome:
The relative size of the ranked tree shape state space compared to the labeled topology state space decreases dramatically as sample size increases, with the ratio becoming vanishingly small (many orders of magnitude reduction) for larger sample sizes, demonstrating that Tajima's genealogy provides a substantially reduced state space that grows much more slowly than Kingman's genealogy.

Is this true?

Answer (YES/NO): YES